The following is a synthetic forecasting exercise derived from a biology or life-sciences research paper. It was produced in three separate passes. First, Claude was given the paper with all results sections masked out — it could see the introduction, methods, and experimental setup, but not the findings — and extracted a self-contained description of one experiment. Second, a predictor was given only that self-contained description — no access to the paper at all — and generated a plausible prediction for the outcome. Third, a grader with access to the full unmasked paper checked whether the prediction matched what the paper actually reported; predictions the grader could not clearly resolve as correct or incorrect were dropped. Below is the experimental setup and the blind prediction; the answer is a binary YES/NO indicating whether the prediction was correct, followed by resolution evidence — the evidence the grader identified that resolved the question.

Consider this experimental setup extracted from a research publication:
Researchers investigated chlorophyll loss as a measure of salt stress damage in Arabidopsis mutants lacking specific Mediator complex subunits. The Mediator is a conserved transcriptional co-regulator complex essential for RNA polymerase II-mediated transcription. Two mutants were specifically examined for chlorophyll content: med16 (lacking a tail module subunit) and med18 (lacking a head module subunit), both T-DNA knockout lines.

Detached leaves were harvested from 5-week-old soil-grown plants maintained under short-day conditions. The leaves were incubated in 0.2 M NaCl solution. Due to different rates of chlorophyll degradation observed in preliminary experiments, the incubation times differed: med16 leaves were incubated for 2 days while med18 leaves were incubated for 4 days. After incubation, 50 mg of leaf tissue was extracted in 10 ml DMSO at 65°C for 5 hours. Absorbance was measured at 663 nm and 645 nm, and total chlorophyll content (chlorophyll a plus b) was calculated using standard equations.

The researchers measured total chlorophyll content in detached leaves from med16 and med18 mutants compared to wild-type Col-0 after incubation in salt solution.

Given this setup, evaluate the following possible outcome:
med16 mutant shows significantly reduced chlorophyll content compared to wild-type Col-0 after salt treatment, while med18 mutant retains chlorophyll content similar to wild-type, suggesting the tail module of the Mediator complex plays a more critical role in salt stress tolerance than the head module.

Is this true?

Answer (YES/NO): NO